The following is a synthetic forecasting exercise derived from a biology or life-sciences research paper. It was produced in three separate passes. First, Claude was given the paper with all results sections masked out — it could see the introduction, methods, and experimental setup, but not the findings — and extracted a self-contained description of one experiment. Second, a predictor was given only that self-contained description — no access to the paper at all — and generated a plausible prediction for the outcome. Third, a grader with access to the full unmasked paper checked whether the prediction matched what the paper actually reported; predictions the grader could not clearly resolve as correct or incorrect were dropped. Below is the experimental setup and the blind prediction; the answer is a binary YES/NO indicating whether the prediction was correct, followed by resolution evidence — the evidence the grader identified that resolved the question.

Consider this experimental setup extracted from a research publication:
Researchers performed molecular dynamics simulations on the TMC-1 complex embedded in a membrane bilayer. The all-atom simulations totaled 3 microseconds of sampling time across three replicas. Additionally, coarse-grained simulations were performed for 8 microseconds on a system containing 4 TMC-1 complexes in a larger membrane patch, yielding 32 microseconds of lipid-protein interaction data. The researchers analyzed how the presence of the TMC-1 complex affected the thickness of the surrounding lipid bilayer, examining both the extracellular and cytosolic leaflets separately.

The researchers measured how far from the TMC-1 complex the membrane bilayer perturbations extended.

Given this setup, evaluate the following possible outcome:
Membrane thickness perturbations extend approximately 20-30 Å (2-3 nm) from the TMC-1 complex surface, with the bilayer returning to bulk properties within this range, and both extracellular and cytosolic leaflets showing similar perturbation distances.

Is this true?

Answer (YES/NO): NO